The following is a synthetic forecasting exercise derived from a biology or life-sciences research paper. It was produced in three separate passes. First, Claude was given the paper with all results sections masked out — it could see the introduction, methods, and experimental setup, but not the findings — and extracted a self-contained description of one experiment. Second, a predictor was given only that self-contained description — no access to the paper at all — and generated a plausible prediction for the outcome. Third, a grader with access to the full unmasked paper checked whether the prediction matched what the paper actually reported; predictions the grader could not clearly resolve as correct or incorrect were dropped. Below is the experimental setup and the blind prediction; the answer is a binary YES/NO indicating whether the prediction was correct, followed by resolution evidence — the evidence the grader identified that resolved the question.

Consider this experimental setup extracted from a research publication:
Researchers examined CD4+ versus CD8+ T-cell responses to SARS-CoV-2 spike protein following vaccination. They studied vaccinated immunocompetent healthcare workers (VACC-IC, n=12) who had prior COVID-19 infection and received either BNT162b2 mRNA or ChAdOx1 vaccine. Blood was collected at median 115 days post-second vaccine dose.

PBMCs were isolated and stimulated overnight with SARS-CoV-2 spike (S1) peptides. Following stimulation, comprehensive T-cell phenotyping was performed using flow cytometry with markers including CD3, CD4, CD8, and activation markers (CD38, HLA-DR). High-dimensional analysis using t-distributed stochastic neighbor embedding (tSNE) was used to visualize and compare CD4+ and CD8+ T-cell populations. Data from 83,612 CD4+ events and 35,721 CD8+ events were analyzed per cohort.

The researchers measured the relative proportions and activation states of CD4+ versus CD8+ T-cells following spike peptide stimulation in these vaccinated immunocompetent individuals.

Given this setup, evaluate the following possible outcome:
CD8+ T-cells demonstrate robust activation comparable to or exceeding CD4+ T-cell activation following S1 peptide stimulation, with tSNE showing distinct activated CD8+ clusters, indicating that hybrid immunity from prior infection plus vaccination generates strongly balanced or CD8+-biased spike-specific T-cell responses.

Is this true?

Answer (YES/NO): NO